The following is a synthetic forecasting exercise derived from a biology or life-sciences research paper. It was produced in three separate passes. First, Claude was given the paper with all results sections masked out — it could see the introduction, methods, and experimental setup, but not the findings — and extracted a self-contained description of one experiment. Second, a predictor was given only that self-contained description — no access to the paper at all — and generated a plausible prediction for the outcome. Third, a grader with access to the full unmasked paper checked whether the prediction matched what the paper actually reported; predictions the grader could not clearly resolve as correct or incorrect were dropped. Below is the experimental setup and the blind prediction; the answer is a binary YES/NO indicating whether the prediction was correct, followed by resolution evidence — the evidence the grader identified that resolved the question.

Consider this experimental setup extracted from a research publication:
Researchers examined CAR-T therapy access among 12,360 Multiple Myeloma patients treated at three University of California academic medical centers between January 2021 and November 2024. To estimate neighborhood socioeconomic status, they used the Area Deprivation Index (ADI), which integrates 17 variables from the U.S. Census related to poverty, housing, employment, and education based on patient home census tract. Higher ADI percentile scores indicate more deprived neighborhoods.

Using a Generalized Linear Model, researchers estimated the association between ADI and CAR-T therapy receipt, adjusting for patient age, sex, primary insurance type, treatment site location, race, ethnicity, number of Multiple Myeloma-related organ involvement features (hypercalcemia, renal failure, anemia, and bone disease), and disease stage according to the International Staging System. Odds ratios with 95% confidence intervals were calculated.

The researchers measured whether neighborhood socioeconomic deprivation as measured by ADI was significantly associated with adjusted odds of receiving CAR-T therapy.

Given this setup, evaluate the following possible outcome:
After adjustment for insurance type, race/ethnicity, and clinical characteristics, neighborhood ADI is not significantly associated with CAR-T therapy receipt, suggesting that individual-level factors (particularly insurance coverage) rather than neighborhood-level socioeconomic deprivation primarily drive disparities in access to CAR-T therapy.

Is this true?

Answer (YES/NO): NO